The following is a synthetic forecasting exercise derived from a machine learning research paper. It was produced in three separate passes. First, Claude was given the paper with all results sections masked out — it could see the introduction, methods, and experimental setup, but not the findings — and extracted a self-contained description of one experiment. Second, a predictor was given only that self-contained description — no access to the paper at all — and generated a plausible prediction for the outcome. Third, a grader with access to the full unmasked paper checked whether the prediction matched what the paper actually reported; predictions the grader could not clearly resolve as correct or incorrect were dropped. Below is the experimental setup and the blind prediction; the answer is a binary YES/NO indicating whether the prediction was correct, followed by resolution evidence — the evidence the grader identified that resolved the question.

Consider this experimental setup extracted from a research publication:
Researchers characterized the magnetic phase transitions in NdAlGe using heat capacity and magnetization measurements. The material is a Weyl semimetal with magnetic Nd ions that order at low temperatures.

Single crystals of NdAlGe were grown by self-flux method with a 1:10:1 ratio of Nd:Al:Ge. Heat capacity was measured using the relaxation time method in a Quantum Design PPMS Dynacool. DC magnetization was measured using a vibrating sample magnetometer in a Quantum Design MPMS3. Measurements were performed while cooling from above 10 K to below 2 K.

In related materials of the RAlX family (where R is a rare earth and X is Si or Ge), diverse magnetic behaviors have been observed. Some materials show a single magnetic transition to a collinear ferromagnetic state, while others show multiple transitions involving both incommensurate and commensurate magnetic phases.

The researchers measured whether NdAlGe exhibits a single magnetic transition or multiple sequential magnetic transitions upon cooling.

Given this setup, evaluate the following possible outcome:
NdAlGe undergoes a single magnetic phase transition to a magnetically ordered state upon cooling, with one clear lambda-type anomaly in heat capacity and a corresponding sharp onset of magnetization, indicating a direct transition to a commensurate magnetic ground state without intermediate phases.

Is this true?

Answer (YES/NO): NO